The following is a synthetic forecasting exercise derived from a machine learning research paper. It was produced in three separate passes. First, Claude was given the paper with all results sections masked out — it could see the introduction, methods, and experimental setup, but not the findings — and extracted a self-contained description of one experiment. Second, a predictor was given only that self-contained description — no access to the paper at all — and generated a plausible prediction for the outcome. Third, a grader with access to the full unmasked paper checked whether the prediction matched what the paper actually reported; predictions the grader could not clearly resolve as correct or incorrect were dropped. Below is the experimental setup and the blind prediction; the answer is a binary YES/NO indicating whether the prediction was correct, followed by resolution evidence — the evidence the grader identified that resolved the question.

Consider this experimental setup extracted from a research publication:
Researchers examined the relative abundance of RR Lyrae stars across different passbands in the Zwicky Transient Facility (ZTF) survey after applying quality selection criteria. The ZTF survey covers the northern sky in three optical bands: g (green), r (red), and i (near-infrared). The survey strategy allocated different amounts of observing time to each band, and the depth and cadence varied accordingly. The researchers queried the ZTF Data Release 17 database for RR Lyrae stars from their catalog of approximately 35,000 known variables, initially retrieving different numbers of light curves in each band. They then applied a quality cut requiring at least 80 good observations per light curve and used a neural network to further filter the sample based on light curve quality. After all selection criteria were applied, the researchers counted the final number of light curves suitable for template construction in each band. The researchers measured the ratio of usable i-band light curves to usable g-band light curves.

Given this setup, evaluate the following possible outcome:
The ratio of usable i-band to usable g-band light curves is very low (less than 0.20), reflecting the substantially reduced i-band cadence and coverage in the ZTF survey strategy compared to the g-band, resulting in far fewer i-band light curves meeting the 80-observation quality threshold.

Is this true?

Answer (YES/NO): YES